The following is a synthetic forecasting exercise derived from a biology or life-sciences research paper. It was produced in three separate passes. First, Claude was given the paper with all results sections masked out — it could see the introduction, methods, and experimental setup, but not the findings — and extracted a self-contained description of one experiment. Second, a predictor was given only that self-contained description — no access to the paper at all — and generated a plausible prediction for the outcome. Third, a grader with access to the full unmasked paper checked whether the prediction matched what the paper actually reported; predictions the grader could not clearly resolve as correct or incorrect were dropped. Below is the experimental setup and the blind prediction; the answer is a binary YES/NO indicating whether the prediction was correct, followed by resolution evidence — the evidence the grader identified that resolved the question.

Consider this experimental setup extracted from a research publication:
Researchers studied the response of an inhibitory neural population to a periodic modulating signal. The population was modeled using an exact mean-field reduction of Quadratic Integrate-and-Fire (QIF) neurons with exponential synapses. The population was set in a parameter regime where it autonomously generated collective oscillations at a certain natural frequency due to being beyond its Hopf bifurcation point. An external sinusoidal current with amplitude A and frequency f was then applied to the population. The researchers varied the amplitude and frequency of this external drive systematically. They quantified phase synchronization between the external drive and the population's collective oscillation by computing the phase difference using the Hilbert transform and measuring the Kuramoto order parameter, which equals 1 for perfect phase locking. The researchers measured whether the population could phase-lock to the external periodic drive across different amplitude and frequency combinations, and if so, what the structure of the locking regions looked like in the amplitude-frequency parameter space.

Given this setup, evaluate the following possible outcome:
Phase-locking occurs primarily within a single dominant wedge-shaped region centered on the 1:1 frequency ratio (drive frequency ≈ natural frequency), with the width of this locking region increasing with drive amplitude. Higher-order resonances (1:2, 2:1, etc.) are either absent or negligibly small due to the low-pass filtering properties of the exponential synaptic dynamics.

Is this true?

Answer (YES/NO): NO